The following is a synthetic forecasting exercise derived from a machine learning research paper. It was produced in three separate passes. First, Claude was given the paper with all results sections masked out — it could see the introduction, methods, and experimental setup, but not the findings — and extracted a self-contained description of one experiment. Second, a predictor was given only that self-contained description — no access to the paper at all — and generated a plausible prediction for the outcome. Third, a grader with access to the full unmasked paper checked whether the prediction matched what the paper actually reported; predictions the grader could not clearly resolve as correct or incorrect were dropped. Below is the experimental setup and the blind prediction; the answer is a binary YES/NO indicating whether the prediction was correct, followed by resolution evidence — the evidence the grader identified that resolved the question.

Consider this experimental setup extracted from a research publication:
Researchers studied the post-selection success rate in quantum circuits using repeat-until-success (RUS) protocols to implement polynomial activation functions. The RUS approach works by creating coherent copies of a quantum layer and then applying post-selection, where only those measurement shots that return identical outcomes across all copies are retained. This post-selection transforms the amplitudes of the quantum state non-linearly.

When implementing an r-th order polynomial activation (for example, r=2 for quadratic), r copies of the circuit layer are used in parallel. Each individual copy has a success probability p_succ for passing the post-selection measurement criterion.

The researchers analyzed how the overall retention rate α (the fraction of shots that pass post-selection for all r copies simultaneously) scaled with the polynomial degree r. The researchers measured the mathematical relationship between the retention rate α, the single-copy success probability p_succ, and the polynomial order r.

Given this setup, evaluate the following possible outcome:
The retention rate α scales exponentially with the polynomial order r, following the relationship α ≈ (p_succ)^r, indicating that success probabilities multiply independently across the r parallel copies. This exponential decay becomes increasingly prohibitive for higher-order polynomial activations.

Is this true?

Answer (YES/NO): YES